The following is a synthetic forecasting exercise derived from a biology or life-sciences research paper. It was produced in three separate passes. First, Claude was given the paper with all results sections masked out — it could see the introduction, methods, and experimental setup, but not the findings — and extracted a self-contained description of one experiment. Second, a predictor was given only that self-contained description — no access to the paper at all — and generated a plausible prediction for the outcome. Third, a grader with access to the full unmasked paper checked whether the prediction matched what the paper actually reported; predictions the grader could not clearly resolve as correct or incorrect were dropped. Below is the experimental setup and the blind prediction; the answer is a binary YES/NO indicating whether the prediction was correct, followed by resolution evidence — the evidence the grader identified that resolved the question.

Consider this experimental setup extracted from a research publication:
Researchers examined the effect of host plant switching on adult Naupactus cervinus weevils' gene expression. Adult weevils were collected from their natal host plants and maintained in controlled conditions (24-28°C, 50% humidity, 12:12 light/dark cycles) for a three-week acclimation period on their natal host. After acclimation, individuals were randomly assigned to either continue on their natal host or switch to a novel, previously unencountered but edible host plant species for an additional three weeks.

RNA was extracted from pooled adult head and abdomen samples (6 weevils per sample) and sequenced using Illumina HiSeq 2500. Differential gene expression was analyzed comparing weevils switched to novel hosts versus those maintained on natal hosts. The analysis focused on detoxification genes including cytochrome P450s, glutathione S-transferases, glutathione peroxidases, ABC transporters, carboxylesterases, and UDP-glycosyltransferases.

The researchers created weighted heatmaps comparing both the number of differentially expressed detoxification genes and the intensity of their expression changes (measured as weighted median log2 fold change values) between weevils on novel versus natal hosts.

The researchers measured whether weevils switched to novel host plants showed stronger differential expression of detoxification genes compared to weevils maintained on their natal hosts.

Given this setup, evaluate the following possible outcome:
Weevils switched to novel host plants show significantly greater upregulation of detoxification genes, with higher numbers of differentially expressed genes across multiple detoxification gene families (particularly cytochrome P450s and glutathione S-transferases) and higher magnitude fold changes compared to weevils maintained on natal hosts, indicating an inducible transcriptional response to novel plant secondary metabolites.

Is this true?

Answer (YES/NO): YES